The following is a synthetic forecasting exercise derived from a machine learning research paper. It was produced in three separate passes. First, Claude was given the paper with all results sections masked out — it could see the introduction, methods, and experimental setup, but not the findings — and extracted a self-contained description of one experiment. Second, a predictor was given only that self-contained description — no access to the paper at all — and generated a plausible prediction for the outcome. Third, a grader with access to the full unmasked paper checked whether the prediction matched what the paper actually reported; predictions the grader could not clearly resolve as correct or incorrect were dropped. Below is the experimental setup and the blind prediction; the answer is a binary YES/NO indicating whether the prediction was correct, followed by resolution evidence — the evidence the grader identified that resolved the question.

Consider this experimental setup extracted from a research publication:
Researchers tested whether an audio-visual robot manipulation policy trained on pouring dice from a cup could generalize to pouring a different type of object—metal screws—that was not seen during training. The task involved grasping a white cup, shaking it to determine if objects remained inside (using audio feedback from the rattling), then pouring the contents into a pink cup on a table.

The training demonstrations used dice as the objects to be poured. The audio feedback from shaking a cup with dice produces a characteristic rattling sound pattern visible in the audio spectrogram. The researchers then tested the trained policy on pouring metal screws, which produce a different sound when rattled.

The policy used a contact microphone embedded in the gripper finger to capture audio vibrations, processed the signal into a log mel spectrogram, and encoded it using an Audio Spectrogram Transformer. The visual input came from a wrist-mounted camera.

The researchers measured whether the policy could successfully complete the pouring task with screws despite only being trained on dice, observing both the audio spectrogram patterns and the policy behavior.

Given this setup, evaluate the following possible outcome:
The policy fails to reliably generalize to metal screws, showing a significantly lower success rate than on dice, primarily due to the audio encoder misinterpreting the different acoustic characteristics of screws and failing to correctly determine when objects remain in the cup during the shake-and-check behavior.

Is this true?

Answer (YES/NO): NO